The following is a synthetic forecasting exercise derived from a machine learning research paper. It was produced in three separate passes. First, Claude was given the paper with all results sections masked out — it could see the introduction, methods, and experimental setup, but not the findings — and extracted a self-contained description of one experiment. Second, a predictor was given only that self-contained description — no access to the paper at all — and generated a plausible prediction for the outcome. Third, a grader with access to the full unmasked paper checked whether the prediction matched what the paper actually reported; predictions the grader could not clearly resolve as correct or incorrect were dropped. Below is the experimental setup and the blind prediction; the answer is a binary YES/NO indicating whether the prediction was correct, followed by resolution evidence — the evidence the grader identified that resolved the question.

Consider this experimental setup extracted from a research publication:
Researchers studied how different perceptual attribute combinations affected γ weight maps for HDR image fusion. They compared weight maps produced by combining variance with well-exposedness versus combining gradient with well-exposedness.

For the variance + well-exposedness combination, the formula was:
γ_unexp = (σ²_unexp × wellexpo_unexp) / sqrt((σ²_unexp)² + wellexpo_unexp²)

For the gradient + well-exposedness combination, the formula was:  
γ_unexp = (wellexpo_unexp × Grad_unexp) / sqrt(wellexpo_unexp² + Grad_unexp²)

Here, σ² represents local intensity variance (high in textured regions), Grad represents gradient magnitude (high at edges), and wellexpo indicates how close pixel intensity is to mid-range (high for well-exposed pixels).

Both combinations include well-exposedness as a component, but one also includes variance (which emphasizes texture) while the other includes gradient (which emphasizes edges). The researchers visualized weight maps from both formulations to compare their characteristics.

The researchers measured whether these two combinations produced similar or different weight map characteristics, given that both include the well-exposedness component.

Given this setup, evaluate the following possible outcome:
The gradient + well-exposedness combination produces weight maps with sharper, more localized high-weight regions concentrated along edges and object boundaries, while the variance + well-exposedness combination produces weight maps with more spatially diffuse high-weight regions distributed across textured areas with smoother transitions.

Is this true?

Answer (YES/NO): NO